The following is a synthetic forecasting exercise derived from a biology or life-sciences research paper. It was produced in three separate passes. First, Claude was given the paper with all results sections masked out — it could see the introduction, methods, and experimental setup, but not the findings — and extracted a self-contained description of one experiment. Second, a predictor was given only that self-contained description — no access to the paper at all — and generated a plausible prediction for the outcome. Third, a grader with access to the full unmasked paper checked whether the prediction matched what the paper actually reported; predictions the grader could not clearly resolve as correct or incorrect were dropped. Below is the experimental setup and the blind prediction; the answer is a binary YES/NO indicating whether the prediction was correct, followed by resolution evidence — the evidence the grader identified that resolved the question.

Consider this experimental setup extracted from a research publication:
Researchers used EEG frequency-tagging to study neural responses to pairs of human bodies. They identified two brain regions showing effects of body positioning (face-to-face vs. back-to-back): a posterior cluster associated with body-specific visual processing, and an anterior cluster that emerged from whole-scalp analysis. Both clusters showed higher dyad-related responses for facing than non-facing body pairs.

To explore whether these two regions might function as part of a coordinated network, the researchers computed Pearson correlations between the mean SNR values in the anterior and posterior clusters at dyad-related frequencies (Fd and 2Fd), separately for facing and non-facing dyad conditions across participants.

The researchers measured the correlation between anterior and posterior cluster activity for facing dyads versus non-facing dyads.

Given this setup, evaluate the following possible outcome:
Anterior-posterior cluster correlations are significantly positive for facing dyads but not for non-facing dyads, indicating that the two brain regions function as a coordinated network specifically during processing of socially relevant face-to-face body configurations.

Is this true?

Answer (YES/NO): YES